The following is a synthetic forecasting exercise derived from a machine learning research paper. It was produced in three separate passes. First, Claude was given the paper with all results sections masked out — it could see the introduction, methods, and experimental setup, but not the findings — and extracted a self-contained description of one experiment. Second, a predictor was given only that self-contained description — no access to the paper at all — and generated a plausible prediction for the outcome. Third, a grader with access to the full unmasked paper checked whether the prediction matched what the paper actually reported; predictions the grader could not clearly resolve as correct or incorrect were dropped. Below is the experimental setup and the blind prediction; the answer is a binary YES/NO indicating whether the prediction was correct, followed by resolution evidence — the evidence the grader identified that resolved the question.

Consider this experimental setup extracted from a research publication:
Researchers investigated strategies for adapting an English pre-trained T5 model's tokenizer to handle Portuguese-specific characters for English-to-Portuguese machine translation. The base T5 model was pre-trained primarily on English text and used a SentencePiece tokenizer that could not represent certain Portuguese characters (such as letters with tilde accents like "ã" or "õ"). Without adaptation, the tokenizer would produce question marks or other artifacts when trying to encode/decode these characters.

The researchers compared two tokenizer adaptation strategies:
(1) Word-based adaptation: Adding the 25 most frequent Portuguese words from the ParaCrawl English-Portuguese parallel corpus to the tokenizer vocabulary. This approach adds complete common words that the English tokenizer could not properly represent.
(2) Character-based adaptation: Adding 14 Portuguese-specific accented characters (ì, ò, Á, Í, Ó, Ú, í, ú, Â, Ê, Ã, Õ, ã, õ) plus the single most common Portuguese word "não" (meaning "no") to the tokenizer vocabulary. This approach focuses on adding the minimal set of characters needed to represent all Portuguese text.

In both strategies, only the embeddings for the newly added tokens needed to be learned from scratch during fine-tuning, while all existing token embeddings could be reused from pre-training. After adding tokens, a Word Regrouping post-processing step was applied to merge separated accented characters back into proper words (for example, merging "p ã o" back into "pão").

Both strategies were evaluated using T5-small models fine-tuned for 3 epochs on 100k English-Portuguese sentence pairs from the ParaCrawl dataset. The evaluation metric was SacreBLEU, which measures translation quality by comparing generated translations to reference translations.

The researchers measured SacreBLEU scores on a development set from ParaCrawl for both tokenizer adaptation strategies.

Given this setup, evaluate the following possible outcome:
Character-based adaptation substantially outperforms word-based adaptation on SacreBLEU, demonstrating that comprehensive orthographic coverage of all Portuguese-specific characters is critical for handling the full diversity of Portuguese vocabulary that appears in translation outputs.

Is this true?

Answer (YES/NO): NO